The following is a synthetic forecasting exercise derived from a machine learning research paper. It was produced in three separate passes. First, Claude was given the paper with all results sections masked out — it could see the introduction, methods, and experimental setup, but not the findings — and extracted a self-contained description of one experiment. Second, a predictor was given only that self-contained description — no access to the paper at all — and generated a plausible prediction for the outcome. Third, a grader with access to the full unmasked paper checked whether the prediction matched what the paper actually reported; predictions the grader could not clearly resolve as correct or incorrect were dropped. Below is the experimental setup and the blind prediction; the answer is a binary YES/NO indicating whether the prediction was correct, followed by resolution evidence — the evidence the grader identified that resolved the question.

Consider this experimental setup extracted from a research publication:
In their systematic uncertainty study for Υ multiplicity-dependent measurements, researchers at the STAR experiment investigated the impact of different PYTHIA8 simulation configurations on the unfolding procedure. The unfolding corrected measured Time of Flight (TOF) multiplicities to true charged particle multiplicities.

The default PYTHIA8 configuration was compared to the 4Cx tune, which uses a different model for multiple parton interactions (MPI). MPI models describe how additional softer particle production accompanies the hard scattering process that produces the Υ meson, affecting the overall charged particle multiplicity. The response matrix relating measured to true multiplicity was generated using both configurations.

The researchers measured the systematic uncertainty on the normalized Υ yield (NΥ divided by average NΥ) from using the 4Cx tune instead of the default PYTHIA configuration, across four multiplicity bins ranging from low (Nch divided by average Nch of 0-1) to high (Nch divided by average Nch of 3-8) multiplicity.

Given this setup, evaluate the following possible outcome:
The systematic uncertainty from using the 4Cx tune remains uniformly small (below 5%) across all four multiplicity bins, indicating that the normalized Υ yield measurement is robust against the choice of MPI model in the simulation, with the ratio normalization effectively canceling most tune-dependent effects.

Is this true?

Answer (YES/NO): NO